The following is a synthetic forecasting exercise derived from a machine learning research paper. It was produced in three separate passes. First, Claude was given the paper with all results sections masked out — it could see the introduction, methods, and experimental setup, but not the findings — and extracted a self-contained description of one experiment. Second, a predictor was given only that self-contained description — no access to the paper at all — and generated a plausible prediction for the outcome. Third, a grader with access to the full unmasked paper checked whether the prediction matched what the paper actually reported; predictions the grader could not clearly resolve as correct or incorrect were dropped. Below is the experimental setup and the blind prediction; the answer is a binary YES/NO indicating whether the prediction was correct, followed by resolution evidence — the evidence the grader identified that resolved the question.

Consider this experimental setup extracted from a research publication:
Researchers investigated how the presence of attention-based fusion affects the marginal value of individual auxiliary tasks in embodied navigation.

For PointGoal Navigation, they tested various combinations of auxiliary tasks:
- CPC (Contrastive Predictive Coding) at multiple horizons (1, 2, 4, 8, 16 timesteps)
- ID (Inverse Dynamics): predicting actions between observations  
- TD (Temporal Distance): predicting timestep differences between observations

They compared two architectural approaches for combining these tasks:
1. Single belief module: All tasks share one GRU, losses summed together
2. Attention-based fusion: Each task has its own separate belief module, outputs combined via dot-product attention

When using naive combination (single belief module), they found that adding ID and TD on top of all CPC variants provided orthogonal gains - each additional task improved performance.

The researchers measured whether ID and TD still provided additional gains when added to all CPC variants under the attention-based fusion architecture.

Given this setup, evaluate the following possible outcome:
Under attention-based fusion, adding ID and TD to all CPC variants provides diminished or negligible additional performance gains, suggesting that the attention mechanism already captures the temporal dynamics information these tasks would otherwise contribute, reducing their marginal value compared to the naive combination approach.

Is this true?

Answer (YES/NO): YES